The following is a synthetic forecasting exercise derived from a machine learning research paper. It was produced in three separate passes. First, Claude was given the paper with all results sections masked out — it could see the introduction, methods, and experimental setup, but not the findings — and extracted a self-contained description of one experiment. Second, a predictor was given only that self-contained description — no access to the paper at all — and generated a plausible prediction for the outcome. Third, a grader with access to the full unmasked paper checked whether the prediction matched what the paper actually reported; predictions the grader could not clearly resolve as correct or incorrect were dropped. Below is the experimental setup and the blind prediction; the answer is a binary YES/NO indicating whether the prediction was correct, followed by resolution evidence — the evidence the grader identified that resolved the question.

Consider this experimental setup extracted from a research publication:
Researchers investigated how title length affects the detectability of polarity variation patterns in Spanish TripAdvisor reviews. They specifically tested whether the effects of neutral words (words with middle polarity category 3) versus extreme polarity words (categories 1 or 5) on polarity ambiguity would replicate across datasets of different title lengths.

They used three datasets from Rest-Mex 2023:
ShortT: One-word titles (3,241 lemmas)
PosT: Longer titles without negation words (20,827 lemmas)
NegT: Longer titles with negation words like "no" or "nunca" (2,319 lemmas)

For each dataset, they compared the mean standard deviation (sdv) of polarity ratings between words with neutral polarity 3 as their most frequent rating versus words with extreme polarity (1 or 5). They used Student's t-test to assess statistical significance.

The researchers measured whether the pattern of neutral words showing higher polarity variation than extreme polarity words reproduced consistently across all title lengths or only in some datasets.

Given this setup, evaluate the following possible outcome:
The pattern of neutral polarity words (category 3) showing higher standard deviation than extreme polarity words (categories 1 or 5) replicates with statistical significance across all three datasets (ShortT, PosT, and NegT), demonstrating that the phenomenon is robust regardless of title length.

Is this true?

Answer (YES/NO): NO